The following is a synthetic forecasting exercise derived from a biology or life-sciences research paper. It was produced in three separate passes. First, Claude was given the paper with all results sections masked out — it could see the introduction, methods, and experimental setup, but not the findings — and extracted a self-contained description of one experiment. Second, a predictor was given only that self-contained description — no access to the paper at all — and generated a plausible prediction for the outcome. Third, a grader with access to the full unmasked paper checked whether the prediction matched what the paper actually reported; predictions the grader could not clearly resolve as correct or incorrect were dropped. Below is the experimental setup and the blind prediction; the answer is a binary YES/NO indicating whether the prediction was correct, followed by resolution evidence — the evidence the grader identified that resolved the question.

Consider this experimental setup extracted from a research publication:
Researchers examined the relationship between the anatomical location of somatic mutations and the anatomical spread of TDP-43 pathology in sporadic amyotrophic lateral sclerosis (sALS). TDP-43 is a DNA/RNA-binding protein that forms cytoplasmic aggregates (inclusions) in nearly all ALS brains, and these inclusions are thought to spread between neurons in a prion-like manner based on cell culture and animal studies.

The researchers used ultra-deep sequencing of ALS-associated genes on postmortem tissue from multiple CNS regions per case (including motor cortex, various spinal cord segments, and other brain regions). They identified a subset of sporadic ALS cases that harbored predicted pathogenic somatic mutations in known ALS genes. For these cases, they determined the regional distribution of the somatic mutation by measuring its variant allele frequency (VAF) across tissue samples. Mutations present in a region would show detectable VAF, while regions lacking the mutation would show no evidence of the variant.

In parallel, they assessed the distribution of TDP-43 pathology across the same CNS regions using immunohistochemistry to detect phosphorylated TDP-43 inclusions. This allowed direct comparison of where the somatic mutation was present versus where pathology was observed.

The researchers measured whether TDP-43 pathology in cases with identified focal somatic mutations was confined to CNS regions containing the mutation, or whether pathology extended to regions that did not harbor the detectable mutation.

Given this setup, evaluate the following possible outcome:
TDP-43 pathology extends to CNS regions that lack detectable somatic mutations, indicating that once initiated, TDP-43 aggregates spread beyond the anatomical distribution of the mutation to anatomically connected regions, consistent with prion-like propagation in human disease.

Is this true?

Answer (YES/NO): YES